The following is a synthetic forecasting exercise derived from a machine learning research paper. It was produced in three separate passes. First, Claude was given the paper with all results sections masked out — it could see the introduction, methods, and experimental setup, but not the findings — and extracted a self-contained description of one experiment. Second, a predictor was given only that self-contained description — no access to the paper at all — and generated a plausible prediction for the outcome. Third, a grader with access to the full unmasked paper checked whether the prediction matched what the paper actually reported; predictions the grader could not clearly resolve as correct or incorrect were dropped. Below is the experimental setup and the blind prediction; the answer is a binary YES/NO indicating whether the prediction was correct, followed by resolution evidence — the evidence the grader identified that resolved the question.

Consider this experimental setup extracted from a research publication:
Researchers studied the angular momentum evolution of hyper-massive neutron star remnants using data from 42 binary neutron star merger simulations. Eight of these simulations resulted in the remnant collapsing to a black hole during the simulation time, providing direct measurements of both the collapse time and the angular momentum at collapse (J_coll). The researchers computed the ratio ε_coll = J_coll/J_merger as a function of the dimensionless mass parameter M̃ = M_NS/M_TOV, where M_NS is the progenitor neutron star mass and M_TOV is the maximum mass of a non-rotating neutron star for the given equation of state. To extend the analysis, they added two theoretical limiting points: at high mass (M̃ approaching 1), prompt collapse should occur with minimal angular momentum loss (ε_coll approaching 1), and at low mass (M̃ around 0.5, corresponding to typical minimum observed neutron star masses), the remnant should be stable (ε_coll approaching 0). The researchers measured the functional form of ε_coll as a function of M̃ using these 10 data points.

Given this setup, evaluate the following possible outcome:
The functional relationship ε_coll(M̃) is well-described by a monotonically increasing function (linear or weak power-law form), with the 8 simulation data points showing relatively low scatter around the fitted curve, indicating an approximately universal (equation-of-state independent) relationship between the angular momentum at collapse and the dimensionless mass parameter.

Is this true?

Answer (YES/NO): NO